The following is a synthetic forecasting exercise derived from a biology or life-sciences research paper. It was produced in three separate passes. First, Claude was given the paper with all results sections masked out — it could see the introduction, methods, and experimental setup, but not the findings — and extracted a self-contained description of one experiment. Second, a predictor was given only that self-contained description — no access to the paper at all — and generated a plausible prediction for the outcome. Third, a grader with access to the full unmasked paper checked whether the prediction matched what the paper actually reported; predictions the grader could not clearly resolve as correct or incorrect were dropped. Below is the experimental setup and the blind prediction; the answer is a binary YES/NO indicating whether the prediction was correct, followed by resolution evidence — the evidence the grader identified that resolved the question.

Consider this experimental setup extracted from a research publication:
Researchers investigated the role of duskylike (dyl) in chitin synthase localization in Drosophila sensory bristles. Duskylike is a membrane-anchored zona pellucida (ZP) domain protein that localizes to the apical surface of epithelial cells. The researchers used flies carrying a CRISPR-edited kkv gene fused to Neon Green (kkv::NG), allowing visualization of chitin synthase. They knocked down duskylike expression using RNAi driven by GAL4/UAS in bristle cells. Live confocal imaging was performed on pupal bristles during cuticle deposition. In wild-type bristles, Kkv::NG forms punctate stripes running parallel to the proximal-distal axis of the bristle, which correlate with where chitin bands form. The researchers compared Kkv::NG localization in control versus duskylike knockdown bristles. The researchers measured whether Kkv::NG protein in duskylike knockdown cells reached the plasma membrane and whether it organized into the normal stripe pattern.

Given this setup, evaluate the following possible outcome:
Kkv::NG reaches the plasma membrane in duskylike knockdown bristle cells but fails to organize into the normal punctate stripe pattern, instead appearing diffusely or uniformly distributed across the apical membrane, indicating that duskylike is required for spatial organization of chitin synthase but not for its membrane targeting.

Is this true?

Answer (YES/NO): NO